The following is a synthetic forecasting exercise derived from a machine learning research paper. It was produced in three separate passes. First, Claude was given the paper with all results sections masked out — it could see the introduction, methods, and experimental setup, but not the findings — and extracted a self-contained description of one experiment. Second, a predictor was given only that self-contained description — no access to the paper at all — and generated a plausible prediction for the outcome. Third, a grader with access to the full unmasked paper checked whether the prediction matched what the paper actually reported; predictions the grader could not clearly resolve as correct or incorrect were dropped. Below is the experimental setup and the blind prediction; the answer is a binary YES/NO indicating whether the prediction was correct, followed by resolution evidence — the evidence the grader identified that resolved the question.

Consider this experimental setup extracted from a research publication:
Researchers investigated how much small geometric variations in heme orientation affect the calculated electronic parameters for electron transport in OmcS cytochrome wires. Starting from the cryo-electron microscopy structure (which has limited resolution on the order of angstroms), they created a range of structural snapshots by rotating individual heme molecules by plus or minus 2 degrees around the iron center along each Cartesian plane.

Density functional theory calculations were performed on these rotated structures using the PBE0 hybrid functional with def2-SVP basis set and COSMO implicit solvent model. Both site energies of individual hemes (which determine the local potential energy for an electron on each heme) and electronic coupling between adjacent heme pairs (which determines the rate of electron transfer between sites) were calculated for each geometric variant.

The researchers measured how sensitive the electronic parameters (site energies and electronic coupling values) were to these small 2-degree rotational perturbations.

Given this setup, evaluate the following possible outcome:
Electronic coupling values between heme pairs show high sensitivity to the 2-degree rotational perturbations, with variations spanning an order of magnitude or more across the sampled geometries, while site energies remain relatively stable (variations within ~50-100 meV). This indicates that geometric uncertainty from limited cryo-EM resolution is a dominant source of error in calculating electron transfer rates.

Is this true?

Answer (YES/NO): NO